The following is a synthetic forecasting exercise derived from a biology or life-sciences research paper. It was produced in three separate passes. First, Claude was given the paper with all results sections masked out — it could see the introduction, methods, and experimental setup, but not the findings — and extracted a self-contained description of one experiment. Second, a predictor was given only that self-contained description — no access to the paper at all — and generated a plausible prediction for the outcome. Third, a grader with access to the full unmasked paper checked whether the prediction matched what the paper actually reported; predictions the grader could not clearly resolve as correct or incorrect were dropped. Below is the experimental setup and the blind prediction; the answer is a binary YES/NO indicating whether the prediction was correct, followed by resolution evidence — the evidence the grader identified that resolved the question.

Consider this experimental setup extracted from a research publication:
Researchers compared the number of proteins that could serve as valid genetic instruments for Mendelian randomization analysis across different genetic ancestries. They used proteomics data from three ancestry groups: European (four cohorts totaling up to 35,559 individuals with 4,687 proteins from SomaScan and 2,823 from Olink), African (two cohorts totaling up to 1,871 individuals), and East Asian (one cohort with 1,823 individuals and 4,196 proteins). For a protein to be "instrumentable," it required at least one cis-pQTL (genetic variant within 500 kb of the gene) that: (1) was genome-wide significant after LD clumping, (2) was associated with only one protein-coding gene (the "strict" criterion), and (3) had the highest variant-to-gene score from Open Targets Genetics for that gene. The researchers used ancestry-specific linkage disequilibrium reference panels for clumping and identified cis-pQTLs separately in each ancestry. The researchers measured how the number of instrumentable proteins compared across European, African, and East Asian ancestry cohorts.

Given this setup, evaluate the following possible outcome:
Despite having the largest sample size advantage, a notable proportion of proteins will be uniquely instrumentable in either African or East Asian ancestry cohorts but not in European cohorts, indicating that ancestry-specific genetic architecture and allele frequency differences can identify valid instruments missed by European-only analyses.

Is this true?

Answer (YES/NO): YES